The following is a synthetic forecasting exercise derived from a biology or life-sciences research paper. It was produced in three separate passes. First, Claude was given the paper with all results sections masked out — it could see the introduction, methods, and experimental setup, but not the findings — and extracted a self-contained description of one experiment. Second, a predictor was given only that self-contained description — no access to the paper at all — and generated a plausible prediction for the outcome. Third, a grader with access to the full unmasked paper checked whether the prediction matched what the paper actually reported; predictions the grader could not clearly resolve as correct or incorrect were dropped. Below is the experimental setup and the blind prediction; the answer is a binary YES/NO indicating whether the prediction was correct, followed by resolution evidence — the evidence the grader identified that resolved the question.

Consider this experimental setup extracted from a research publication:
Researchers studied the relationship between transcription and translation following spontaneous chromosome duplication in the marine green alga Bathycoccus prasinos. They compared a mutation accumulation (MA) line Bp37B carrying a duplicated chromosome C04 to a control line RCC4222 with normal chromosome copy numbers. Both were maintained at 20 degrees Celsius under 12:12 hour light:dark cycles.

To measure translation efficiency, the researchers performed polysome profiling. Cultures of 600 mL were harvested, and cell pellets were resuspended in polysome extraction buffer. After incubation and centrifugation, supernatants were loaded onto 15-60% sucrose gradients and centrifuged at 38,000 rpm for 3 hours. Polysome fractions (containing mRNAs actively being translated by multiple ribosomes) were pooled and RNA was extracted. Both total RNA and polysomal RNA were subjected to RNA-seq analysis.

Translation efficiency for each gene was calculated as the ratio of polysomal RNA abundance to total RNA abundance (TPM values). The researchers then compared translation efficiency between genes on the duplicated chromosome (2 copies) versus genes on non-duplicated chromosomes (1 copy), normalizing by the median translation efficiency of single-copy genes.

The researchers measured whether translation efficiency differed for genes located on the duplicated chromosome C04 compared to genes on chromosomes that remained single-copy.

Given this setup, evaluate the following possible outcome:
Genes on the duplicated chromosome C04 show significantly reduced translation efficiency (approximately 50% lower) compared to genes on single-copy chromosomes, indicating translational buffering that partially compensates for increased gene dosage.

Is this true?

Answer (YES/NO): NO